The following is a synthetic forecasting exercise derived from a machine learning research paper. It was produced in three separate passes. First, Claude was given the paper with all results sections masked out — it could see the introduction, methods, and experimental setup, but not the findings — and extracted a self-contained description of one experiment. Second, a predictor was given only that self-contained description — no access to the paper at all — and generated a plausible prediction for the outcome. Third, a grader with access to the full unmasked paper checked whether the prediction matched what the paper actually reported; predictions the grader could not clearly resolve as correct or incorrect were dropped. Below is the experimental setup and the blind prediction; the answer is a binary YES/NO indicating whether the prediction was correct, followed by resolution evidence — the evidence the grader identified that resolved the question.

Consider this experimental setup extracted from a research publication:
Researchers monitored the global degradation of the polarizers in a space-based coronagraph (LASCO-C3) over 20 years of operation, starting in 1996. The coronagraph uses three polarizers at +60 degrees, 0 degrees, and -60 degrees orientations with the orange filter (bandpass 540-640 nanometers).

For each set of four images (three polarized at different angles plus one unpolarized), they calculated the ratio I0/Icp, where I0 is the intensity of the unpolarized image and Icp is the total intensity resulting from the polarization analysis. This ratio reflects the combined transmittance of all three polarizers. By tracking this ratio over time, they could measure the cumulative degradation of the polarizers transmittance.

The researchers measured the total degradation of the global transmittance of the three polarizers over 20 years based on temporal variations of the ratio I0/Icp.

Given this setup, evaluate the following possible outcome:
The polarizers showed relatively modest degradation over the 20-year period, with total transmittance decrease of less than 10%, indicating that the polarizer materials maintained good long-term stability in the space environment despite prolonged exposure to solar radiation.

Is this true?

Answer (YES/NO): YES